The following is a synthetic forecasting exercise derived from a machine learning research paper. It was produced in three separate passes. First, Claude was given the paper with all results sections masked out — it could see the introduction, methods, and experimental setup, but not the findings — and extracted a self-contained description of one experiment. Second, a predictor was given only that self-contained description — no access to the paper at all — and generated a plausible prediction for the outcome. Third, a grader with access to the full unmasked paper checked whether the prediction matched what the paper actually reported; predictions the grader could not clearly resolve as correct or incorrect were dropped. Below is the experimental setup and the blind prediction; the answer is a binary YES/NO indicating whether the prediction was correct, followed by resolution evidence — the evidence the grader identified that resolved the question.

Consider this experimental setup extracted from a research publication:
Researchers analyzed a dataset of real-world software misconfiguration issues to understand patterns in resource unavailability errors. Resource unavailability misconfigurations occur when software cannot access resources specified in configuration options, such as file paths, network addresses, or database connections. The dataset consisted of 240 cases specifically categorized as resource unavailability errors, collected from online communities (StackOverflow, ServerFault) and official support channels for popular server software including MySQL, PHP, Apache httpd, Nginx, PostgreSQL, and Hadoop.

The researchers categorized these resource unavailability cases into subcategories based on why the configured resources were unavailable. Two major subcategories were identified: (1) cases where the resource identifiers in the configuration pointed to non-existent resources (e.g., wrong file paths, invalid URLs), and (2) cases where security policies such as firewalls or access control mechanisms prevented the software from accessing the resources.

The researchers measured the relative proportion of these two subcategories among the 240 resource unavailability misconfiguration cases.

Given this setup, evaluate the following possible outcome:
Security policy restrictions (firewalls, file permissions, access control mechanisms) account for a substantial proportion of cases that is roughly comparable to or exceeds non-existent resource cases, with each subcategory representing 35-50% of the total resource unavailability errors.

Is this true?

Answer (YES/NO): NO